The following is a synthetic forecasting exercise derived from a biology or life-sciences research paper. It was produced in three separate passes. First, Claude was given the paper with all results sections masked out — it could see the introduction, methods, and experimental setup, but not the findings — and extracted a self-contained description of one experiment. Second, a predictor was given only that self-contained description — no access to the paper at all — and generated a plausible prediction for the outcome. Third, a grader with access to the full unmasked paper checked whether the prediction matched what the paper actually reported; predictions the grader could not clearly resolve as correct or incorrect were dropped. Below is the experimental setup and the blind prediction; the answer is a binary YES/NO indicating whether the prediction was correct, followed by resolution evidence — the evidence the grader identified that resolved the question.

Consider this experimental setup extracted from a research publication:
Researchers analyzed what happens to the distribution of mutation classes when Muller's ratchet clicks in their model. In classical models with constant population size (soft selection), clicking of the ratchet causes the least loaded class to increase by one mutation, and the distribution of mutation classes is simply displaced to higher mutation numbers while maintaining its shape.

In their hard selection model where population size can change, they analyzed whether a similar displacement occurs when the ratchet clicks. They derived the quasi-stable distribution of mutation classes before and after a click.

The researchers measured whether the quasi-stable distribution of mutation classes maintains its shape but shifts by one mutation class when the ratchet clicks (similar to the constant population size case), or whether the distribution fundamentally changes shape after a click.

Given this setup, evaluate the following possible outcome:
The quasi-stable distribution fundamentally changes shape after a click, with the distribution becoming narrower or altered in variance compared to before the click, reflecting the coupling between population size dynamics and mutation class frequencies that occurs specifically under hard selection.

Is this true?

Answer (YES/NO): NO